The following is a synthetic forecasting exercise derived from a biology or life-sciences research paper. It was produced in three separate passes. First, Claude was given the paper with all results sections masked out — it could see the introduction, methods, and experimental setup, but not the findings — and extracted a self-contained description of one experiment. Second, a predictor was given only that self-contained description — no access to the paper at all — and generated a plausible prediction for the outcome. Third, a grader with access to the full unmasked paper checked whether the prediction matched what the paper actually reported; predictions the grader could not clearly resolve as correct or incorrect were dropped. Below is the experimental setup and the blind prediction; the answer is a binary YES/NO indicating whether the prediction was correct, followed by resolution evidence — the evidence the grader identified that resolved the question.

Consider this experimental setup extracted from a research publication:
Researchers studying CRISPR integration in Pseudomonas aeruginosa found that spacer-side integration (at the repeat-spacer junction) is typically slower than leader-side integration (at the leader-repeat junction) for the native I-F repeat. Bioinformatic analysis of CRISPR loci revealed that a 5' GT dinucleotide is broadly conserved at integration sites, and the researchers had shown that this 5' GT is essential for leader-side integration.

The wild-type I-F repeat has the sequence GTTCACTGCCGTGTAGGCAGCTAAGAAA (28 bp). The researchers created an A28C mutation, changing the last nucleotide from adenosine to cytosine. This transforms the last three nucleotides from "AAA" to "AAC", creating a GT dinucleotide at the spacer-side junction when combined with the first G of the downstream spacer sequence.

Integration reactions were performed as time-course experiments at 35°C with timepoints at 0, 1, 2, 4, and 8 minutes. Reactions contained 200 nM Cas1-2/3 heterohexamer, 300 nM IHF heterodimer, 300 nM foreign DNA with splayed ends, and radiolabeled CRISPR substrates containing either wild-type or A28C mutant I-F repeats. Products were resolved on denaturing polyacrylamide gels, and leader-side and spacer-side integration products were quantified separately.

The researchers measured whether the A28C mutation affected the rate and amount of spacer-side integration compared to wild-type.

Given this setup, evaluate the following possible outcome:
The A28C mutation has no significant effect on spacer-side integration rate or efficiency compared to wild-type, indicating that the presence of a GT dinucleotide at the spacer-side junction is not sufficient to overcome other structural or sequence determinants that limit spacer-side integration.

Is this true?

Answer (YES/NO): NO